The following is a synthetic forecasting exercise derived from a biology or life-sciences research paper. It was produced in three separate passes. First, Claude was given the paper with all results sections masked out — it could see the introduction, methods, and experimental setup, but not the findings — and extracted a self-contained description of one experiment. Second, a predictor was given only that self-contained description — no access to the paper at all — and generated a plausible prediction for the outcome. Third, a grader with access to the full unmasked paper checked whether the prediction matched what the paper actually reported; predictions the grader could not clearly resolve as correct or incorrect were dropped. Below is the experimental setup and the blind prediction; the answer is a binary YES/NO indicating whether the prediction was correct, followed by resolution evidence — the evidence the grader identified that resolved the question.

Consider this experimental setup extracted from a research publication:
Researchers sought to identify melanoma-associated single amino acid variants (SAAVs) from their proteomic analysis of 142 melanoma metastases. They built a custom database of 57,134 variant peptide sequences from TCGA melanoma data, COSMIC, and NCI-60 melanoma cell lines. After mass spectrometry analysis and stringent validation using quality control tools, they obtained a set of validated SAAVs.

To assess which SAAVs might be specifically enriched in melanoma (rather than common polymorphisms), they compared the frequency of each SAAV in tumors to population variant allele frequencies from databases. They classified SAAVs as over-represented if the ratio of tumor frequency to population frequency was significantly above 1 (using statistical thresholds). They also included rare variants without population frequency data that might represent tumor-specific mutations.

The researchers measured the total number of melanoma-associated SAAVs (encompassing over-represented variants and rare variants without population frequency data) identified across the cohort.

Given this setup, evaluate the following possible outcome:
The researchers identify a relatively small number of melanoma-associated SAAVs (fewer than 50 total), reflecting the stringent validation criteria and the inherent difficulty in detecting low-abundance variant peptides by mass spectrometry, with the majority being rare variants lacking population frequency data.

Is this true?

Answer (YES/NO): NO